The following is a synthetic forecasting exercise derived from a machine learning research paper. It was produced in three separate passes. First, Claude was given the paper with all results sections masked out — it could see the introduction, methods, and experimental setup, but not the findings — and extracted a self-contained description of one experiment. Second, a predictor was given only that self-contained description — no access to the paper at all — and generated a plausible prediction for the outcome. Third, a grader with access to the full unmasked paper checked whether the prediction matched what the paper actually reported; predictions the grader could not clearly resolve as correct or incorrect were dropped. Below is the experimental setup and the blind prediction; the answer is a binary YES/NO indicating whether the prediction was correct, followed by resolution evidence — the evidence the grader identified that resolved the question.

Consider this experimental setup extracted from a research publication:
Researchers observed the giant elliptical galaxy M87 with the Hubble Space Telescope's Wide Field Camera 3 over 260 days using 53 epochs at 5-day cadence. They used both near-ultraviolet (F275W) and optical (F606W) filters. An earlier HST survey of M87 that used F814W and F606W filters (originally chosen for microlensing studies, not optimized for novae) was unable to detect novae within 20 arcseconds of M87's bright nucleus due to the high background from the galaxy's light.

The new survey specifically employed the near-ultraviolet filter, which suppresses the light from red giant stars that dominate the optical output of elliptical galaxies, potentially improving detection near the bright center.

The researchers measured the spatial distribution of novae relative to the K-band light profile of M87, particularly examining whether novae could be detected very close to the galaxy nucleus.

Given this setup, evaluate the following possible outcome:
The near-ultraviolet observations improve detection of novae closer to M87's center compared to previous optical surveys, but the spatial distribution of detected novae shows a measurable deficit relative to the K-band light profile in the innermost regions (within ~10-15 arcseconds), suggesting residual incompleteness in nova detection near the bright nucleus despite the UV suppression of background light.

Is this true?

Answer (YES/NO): NO